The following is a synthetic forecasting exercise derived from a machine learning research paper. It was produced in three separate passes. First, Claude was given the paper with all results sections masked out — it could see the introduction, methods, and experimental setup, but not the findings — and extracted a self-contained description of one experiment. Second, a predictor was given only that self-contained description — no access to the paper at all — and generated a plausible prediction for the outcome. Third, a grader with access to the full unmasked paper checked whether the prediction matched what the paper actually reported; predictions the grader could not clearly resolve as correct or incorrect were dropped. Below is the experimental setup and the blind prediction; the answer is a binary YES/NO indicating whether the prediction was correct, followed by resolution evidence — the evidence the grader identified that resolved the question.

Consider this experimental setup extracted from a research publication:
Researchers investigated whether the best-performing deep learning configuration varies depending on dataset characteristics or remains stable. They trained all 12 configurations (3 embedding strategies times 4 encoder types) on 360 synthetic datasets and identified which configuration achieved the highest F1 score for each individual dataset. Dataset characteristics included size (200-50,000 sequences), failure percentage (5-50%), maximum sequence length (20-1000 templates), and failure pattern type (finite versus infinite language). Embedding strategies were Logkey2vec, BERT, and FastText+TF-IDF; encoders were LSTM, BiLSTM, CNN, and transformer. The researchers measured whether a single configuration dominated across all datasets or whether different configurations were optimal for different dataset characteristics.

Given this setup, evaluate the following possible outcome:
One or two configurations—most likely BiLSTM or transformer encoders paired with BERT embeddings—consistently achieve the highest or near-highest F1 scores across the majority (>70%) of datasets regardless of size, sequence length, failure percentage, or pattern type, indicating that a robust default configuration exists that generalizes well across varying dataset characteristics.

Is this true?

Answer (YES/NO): NO